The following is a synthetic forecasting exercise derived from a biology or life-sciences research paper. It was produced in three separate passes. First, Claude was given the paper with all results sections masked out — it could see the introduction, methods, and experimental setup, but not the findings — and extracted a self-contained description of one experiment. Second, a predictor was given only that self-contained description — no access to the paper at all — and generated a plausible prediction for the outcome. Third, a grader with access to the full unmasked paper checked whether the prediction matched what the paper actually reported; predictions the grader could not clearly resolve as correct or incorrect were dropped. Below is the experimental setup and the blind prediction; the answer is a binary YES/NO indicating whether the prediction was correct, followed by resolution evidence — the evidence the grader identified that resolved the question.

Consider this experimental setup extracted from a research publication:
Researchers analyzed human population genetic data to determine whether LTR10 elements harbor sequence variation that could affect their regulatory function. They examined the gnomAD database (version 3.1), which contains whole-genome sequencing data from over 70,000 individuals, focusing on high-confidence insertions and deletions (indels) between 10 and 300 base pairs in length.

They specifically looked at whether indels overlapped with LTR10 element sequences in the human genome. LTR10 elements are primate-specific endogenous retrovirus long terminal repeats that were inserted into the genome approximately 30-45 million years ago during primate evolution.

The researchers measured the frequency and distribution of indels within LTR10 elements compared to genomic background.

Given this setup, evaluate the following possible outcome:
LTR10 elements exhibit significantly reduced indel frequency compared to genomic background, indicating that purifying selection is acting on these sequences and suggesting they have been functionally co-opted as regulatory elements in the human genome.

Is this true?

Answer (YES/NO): NO